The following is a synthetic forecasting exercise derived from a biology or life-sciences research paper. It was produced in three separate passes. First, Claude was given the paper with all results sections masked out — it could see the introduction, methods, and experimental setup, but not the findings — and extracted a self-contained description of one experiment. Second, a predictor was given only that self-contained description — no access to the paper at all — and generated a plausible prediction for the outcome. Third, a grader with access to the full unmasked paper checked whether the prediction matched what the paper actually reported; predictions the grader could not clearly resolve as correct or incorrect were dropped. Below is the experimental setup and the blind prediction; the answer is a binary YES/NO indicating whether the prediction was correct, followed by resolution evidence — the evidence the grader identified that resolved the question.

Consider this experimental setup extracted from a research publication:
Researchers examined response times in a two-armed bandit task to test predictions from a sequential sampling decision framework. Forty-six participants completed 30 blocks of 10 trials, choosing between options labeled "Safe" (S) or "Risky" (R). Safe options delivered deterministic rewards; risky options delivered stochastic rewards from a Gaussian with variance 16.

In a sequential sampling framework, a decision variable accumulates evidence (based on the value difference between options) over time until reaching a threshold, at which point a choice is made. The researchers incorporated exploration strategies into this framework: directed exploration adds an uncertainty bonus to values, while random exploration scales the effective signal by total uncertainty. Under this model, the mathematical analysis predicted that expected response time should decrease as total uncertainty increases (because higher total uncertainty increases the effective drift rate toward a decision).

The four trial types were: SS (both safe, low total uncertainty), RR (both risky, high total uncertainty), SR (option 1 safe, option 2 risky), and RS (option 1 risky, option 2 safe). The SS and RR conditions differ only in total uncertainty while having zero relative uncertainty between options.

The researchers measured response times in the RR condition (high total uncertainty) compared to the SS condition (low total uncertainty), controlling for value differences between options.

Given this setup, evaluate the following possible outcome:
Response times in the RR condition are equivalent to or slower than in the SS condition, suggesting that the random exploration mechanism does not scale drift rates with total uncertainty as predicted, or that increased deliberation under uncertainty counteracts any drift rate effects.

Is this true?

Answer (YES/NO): YES